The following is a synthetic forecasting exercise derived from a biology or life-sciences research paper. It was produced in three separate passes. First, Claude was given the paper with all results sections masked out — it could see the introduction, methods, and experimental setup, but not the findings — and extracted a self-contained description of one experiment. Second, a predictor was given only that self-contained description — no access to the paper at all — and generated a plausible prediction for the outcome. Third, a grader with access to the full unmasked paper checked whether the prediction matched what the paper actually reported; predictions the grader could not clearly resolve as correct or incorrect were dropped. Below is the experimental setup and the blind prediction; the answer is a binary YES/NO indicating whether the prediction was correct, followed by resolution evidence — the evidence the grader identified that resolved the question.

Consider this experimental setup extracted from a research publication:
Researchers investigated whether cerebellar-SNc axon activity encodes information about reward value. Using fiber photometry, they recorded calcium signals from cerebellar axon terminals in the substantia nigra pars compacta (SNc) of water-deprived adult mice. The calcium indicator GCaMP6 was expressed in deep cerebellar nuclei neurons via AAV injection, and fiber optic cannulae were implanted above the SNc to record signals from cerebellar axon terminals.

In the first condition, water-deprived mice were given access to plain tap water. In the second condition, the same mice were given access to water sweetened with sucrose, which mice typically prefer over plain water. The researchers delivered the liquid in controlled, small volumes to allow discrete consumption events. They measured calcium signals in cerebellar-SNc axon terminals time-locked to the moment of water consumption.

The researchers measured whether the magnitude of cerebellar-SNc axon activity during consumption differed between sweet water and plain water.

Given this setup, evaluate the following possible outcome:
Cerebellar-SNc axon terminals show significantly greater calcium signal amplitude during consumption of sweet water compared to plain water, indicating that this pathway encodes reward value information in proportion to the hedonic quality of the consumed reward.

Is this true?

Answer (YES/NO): YES